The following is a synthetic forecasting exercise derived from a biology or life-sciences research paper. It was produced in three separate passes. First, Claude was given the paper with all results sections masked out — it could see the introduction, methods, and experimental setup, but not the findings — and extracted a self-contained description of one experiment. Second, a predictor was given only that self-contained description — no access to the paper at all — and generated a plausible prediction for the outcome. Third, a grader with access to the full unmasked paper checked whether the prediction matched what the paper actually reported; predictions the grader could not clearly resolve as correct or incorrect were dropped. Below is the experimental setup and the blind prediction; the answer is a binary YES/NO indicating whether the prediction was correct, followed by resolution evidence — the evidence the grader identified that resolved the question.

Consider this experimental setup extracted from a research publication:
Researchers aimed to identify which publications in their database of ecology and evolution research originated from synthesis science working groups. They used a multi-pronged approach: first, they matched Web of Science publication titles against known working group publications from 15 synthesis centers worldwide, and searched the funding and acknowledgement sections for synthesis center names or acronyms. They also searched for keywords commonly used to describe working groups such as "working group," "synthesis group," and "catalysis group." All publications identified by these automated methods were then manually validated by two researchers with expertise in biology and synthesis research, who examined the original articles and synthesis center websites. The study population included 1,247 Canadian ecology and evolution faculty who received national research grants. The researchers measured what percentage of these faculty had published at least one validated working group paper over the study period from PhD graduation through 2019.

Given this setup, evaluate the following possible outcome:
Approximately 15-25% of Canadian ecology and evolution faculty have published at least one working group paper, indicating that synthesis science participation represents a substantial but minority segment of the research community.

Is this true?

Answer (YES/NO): YES